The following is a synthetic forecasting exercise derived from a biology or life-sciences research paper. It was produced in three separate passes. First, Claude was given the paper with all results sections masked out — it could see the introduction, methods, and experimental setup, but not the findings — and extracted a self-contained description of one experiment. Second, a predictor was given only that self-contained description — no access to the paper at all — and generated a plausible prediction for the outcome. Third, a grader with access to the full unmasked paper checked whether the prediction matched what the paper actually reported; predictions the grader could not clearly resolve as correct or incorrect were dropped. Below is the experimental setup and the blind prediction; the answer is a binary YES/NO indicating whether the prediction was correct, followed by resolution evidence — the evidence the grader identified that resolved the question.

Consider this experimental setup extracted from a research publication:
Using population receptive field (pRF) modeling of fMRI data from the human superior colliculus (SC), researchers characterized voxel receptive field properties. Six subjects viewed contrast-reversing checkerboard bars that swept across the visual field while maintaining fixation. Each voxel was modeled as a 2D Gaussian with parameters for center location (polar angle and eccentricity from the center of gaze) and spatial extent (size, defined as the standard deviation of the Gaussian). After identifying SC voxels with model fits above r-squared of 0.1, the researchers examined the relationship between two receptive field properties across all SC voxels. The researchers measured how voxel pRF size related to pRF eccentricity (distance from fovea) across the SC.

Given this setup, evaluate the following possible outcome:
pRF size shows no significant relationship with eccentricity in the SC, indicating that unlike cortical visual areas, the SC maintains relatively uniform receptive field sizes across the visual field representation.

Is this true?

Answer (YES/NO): NO